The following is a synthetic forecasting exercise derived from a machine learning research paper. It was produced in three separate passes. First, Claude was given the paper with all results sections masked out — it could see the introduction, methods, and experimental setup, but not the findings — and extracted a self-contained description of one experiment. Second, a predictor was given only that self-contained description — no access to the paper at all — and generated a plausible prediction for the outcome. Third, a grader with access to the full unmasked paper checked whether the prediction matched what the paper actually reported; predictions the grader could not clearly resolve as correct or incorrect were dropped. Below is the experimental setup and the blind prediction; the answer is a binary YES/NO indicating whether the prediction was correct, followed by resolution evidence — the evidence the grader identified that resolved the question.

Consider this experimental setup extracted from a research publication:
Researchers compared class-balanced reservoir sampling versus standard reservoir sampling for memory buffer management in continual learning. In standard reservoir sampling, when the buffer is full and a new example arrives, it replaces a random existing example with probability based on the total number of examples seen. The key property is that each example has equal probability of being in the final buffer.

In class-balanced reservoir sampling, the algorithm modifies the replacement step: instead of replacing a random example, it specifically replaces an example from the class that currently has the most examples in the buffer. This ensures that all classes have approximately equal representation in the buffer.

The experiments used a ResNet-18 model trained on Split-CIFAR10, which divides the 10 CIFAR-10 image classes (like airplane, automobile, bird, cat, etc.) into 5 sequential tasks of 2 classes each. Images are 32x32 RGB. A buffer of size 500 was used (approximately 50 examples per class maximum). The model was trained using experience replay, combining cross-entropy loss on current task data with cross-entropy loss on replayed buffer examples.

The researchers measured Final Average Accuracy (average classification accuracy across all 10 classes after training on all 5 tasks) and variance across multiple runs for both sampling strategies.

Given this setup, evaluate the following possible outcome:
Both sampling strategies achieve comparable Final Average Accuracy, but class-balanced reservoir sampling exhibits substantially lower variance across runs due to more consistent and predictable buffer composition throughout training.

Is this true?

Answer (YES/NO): NO